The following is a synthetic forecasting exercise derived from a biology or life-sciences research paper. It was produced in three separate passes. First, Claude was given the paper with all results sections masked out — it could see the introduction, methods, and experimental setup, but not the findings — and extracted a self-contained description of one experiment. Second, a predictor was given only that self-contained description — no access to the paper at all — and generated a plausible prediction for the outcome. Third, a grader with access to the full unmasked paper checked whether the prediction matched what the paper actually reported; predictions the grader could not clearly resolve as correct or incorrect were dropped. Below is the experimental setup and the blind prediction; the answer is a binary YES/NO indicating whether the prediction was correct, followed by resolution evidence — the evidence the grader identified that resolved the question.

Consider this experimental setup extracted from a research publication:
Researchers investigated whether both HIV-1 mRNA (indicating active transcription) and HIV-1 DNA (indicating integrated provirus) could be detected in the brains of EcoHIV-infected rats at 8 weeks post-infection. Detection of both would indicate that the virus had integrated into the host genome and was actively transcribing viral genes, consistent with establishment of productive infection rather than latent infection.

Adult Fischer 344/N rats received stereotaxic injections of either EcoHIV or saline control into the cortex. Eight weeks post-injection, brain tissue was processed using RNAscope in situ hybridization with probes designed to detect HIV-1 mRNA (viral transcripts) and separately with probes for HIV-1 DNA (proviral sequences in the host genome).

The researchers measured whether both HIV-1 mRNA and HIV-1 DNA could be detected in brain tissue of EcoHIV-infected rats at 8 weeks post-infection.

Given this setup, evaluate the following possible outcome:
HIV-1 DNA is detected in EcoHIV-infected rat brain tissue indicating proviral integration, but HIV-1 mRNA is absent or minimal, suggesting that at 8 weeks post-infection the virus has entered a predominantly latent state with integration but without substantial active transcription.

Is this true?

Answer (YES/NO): NO